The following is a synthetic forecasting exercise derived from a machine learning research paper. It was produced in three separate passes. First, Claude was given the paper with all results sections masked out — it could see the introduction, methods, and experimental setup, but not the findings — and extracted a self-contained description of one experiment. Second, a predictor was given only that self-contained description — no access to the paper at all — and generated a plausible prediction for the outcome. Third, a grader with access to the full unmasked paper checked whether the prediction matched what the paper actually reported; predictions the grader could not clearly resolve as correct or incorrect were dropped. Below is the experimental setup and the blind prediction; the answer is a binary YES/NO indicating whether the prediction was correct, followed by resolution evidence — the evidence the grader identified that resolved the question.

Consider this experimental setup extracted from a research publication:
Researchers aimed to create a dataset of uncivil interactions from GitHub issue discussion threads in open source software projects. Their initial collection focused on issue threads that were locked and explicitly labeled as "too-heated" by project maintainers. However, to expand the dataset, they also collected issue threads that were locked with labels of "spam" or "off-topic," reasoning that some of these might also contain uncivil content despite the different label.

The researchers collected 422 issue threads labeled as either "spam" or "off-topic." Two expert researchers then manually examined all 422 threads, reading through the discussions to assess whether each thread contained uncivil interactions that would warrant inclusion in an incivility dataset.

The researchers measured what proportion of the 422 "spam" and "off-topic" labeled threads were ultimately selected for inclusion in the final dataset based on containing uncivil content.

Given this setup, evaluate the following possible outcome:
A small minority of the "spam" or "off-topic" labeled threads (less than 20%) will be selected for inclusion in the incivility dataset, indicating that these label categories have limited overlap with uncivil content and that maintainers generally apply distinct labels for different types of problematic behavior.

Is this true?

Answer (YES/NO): YES